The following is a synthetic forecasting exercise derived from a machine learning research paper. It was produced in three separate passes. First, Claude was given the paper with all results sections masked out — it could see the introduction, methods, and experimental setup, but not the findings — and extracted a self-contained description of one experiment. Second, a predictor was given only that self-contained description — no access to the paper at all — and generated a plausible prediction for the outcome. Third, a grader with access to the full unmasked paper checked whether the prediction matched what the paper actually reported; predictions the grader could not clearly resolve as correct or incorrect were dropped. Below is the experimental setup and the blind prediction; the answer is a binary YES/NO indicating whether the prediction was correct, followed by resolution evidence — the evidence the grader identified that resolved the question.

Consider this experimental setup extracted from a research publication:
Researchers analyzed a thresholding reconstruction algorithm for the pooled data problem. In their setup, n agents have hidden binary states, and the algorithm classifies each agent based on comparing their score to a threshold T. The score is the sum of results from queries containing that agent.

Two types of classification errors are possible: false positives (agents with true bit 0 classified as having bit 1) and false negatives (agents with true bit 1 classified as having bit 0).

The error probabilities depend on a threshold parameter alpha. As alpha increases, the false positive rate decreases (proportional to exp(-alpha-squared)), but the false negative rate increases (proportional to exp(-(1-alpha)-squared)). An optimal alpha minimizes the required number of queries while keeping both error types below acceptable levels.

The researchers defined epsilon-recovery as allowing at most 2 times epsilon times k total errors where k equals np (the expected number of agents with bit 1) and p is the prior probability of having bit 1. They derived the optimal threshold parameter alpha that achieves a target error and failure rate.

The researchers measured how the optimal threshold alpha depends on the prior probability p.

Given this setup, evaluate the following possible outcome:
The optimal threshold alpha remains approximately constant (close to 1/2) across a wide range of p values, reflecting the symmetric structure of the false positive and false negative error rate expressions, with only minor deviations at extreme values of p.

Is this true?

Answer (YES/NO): NO